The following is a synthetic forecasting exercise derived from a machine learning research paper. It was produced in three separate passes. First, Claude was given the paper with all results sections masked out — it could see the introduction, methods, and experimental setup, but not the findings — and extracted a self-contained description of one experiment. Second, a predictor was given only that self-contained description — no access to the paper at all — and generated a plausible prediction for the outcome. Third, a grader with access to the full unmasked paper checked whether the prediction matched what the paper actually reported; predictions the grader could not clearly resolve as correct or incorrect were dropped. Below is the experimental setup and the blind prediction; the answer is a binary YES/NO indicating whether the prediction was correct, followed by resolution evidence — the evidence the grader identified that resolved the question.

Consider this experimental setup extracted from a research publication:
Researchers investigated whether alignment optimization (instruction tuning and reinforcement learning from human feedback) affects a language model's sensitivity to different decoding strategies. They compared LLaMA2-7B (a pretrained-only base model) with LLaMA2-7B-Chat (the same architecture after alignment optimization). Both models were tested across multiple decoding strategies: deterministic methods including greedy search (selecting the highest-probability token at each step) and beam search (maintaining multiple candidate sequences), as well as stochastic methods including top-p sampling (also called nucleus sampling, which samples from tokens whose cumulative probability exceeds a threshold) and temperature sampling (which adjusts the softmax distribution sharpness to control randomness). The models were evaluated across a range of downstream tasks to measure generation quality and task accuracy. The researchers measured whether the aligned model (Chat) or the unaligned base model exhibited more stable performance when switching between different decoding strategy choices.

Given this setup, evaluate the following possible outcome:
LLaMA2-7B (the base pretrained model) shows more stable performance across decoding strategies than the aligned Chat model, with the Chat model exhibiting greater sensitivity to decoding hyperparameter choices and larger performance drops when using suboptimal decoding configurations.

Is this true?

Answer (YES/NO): NO